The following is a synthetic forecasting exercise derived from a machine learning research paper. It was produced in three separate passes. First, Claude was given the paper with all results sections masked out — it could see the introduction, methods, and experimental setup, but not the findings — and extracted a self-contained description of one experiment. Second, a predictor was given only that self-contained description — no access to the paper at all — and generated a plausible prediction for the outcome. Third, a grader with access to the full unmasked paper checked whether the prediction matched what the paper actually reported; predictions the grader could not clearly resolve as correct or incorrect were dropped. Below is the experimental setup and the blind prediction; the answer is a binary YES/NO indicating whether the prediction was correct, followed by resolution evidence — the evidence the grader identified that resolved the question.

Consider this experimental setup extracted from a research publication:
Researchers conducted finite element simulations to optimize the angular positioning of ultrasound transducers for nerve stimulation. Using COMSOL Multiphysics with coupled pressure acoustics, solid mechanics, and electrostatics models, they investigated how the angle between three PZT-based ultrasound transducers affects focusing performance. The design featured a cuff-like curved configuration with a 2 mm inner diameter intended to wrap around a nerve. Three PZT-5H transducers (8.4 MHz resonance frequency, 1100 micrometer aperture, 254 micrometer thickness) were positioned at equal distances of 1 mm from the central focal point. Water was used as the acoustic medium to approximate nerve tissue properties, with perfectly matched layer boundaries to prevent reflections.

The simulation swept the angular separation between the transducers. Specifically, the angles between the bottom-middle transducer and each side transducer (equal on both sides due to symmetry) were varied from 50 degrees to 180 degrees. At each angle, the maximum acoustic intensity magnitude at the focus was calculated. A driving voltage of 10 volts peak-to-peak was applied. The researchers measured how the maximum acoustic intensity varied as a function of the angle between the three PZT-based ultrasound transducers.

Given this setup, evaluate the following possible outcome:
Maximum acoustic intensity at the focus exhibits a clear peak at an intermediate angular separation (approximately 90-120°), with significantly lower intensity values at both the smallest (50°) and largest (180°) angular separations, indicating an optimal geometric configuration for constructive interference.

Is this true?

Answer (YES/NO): NO